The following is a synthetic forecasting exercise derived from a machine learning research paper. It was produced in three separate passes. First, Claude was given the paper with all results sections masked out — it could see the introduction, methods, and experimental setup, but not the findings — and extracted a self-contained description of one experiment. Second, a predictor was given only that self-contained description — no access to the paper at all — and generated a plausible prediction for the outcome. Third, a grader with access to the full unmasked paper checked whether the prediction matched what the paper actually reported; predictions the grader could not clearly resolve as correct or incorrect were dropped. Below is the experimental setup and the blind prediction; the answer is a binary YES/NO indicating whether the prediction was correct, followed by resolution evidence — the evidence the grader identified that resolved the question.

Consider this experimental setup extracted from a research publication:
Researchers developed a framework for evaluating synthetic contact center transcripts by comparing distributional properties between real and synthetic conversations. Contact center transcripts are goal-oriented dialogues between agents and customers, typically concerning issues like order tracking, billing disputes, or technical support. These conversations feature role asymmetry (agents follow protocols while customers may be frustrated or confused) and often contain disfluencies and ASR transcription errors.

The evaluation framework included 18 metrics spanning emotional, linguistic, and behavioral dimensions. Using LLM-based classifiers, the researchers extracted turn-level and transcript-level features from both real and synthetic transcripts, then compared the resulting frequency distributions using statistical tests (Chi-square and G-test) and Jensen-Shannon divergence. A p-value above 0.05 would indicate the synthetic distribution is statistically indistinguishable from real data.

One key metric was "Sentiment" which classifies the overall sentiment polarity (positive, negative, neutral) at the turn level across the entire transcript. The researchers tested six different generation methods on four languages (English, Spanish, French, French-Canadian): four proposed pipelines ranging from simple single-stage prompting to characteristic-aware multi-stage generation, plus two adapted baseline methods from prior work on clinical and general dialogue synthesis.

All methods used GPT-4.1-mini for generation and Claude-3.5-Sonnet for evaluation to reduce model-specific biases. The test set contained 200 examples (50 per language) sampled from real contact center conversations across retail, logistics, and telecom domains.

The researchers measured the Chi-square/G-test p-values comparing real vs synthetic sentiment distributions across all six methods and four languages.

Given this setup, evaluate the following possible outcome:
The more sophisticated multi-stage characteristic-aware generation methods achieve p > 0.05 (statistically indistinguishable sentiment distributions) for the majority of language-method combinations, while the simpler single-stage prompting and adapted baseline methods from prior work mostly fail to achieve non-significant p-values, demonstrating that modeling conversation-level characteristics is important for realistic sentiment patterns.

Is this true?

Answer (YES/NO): NO